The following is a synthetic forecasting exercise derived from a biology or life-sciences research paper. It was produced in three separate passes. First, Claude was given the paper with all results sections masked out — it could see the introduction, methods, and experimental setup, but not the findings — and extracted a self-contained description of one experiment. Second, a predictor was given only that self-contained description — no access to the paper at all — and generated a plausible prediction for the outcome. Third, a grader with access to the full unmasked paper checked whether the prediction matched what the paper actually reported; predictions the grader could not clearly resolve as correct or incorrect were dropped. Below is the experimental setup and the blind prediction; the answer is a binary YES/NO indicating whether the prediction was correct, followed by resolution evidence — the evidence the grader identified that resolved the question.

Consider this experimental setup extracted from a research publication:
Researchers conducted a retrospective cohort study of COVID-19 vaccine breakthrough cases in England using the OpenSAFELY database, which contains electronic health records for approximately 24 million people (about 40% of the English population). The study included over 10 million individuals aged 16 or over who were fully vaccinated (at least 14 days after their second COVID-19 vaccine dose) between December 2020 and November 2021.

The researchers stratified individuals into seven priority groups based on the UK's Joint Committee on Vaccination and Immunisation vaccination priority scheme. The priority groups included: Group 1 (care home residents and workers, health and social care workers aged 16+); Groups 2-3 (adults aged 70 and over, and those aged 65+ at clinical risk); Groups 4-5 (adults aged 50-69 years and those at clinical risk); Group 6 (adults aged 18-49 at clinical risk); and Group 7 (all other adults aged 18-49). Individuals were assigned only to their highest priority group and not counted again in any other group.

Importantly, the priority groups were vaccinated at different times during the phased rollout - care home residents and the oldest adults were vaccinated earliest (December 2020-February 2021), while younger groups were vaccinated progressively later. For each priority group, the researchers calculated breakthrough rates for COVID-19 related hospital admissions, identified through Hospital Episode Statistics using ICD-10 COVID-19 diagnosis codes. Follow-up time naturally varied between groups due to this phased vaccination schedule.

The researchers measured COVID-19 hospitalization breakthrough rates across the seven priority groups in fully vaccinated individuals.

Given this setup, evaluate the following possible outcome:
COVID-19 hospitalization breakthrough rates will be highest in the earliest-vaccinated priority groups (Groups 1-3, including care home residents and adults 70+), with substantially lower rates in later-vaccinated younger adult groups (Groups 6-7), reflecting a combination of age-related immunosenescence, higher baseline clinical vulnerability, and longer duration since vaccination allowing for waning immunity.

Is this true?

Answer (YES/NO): YES